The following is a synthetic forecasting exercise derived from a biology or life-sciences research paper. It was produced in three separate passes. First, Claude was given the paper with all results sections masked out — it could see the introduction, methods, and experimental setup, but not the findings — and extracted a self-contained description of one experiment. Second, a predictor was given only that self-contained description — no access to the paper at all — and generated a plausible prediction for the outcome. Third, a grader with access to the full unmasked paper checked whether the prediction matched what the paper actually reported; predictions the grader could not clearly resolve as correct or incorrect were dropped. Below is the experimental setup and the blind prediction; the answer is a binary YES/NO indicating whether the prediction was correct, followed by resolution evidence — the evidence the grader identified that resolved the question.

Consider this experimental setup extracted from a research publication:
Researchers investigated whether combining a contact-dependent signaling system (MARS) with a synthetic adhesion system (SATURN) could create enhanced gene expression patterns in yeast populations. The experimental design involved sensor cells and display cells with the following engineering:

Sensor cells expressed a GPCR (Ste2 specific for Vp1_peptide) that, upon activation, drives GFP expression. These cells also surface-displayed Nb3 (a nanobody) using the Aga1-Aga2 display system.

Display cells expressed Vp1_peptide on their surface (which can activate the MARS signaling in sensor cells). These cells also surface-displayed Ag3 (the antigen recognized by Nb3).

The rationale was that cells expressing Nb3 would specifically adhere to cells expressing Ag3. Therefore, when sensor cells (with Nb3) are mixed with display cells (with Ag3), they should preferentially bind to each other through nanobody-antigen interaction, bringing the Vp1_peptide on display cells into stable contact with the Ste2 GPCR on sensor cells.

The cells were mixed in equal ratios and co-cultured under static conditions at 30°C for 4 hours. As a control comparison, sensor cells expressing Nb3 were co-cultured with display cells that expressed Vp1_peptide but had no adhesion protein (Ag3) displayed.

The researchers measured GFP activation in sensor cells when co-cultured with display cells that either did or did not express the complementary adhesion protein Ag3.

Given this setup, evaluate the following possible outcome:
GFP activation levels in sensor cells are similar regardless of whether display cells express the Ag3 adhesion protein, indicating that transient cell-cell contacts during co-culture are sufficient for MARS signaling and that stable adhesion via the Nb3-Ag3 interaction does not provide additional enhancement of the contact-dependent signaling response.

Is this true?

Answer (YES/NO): NO